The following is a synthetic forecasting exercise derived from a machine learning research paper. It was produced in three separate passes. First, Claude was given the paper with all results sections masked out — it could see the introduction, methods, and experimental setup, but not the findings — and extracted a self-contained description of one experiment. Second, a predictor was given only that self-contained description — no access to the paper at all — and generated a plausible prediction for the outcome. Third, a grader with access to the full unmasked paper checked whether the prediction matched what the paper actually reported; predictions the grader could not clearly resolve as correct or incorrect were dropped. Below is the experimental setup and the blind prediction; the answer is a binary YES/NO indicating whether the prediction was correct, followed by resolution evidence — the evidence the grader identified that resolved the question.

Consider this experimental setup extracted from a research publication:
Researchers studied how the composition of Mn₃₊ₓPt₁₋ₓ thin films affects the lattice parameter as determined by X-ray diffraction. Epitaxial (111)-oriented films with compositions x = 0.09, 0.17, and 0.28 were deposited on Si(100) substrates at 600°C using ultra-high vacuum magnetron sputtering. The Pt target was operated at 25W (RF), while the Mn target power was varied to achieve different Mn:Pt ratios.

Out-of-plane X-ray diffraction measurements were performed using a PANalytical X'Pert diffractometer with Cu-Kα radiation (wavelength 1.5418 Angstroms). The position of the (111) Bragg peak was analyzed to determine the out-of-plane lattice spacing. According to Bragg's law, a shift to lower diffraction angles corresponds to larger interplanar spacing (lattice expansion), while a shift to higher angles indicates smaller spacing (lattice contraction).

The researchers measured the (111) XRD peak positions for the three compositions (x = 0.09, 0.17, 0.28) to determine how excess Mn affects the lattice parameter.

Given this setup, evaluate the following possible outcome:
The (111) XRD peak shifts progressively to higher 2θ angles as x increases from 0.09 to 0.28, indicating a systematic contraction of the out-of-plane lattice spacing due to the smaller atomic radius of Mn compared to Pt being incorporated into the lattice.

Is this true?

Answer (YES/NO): NO